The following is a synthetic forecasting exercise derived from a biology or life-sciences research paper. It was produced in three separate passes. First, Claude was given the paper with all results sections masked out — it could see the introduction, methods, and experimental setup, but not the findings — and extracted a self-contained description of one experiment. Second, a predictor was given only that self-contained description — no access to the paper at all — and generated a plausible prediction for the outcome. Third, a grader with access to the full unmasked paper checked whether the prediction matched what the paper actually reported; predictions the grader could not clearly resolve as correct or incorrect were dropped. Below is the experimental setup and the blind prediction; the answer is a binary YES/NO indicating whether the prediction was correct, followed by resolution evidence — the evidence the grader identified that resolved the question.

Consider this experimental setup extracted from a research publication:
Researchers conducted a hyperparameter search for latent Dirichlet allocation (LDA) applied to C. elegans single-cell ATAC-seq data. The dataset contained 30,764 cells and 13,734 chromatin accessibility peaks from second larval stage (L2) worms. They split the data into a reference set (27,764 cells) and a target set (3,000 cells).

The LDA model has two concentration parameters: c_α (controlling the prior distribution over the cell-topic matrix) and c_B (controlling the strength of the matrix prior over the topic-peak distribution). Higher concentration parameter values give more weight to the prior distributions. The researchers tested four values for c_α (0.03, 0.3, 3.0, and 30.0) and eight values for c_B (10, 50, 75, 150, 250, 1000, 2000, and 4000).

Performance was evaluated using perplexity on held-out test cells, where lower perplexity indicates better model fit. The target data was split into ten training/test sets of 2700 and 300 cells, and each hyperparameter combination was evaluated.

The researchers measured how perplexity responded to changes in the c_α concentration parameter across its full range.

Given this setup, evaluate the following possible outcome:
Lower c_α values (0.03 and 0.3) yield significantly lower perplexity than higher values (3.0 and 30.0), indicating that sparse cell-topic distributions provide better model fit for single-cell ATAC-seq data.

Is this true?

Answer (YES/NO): NO